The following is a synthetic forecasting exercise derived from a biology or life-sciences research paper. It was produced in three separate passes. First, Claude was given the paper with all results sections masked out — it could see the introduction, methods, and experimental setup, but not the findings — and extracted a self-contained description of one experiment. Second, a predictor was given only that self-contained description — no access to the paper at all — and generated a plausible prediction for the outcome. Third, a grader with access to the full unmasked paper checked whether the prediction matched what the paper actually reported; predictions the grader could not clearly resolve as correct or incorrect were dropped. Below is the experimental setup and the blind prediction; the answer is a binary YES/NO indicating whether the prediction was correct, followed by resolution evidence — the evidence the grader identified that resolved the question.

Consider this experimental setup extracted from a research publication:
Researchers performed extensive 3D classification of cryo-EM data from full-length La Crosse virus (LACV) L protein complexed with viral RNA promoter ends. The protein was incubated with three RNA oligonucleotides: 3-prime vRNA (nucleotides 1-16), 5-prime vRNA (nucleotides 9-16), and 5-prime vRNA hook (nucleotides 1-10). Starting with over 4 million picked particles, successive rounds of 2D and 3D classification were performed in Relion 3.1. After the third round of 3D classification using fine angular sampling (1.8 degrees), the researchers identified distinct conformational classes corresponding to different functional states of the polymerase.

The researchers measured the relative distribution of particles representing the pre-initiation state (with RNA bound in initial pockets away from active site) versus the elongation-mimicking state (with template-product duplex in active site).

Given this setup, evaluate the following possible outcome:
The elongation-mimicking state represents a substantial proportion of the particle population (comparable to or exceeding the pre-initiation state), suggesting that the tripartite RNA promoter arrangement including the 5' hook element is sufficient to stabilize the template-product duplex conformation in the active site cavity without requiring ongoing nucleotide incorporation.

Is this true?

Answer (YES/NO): YES